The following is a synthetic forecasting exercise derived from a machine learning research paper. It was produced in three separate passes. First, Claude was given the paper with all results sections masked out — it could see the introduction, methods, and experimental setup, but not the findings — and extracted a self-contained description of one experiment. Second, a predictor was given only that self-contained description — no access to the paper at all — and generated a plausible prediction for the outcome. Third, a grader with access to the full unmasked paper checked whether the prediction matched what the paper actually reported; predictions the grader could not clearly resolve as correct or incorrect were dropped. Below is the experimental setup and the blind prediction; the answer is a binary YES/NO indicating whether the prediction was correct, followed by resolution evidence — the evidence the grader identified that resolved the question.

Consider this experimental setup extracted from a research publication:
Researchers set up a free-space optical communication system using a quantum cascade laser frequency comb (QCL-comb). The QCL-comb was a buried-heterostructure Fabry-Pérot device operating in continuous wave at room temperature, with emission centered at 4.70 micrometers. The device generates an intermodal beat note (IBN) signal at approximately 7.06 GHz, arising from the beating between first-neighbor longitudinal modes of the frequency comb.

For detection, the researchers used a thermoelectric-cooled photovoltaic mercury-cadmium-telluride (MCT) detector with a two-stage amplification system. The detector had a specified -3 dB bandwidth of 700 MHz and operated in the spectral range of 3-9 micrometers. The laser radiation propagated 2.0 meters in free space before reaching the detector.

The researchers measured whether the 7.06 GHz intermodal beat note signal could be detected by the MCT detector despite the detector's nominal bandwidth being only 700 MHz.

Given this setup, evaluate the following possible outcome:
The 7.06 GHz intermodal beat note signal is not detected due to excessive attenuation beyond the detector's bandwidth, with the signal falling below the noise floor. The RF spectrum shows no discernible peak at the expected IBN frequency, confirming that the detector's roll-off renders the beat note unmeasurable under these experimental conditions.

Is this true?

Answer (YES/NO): NO